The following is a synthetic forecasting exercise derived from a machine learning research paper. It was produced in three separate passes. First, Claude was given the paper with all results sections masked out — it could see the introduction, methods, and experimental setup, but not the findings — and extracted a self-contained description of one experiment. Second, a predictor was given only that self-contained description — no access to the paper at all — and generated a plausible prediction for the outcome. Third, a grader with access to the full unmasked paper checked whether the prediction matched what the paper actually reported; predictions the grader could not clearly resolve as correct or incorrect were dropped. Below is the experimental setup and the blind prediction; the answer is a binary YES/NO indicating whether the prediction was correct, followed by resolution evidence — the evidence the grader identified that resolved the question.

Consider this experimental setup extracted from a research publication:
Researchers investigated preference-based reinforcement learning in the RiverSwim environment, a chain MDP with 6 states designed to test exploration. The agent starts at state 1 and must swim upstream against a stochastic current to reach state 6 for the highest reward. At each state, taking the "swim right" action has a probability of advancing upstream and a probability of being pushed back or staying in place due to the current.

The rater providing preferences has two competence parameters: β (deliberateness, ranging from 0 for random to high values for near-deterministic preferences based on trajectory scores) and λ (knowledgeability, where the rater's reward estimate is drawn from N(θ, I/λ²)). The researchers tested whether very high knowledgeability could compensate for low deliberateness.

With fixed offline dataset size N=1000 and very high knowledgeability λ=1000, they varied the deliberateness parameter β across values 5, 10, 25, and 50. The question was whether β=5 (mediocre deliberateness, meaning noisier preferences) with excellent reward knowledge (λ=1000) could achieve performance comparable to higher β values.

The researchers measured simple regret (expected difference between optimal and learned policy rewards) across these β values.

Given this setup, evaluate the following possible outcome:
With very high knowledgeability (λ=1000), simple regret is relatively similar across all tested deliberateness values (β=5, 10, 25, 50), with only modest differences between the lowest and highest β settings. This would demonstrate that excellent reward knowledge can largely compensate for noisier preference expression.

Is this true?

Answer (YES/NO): NO